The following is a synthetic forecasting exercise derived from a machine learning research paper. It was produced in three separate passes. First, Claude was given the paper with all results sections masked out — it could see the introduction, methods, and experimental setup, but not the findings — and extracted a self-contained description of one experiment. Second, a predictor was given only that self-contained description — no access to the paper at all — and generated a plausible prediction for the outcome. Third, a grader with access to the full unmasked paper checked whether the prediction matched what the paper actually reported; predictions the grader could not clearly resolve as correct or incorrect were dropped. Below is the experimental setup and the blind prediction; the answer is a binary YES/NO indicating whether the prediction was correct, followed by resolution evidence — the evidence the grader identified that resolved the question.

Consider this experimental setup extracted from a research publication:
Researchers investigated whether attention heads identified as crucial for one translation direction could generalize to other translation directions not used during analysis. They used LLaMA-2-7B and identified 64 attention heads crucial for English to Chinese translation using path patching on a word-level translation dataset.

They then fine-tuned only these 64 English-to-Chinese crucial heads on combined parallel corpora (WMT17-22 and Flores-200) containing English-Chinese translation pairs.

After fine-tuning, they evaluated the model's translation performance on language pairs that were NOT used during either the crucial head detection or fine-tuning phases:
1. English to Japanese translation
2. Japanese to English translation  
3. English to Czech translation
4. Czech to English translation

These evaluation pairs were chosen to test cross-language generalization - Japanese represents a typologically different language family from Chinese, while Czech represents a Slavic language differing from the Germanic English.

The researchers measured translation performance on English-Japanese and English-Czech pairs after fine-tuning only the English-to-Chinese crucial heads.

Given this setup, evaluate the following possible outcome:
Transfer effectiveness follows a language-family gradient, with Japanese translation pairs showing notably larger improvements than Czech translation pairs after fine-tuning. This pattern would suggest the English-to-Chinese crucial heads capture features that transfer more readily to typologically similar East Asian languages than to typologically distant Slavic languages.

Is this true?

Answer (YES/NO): NO